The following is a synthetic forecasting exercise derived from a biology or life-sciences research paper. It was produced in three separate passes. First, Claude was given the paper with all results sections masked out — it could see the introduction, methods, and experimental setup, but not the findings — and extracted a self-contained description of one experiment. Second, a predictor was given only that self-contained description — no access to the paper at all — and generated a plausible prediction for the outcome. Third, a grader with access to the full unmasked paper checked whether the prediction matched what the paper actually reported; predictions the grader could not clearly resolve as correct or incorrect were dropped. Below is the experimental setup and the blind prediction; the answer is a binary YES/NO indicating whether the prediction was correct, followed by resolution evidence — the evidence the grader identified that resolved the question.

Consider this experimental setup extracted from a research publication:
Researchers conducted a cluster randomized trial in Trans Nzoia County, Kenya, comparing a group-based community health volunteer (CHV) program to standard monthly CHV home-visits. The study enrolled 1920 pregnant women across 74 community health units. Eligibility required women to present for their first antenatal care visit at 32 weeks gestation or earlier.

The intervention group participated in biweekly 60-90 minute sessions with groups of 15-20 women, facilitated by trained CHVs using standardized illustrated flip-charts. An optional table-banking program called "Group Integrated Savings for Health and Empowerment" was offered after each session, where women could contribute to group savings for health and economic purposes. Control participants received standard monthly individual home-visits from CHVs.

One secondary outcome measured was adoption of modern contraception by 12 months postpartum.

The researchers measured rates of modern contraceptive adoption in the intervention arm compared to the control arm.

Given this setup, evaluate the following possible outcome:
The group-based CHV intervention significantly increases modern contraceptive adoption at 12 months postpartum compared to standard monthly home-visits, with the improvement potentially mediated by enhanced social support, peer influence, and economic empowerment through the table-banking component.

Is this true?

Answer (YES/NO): YES